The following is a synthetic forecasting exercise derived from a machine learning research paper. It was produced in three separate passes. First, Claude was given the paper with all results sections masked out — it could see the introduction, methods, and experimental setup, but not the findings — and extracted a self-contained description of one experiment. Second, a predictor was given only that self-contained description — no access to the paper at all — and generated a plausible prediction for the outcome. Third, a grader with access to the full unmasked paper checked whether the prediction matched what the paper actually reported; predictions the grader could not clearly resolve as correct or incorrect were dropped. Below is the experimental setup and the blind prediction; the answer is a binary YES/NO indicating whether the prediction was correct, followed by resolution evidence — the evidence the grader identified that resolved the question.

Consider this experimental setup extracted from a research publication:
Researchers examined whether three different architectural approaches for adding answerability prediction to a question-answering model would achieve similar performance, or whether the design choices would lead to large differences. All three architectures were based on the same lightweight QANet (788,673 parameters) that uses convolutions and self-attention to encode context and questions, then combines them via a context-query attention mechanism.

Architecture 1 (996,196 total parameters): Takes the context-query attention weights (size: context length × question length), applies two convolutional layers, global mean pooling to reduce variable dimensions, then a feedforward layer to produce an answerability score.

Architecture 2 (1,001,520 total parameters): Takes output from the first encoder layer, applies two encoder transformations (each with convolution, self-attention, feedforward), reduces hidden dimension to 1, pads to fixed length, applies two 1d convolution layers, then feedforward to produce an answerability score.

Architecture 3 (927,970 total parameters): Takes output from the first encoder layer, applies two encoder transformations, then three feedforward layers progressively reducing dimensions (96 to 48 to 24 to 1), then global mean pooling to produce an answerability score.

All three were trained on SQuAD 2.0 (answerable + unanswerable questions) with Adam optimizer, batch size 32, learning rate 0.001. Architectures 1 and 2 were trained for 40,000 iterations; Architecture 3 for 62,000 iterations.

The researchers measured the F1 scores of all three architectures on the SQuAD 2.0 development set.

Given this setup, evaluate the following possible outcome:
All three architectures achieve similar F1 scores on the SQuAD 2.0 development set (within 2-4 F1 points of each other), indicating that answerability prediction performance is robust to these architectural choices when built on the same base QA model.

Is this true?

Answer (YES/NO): NO